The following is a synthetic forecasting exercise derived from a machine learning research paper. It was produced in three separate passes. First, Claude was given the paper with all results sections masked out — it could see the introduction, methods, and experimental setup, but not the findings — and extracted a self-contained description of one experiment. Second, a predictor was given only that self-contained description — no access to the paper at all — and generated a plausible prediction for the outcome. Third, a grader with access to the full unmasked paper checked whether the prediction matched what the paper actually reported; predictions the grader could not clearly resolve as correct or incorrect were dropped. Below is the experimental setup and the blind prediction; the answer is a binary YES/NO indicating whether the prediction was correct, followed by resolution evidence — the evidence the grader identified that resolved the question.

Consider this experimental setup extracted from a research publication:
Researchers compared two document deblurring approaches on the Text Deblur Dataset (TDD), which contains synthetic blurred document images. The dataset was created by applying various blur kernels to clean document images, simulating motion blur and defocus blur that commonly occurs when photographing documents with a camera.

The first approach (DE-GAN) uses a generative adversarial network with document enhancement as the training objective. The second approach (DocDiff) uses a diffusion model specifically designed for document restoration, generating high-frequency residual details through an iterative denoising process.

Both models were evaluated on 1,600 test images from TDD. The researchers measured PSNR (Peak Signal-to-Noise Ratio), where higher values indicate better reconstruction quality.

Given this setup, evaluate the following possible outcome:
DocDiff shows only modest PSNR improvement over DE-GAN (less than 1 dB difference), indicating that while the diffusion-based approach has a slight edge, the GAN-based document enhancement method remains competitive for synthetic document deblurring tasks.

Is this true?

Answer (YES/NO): NO